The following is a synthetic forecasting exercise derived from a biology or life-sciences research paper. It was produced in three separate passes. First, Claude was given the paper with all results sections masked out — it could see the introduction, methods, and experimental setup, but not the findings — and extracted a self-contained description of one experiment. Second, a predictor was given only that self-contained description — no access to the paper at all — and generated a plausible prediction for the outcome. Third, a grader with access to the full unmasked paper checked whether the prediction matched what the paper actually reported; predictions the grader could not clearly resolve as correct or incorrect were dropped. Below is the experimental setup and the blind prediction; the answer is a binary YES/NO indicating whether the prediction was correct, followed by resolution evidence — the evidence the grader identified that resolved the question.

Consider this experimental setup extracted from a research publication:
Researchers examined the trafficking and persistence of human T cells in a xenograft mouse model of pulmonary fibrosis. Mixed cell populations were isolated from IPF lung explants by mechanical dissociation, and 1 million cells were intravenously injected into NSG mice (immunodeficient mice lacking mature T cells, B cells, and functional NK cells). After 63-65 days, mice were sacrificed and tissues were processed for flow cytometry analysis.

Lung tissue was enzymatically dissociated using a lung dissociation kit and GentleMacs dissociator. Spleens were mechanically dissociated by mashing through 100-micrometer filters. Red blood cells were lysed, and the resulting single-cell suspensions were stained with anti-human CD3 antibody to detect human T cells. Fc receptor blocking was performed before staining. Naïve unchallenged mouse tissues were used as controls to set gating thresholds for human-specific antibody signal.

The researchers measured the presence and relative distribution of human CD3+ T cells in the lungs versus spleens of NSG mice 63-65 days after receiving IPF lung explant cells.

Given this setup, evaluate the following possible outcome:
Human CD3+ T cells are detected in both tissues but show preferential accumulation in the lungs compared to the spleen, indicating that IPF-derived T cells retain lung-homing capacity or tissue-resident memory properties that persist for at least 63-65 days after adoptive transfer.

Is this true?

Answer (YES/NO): NO